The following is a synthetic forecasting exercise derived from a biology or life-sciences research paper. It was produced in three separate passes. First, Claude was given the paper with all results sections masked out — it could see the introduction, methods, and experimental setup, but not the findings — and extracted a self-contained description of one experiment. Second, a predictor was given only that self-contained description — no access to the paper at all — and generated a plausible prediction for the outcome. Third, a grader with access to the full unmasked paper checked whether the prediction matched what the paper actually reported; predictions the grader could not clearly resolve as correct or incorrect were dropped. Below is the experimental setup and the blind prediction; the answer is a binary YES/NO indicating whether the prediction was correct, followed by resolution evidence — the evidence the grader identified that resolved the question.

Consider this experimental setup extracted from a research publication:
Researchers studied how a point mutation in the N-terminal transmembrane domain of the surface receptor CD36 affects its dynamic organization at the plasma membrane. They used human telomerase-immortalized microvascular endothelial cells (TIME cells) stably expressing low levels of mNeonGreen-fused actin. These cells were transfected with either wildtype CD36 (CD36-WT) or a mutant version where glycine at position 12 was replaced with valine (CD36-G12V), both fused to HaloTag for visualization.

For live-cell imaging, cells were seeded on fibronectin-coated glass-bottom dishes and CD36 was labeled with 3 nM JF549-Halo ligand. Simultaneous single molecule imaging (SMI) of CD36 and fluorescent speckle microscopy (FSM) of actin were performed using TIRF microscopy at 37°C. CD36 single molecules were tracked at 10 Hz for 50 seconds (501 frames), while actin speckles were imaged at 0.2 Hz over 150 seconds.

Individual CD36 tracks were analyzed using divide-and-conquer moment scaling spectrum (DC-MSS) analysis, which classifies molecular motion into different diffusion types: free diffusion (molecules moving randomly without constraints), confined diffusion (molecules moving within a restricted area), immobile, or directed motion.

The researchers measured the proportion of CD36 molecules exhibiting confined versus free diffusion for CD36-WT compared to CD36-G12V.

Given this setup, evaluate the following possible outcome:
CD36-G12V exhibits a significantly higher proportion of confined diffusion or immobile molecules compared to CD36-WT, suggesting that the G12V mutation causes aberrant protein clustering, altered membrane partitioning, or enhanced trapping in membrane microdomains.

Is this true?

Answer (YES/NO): YES